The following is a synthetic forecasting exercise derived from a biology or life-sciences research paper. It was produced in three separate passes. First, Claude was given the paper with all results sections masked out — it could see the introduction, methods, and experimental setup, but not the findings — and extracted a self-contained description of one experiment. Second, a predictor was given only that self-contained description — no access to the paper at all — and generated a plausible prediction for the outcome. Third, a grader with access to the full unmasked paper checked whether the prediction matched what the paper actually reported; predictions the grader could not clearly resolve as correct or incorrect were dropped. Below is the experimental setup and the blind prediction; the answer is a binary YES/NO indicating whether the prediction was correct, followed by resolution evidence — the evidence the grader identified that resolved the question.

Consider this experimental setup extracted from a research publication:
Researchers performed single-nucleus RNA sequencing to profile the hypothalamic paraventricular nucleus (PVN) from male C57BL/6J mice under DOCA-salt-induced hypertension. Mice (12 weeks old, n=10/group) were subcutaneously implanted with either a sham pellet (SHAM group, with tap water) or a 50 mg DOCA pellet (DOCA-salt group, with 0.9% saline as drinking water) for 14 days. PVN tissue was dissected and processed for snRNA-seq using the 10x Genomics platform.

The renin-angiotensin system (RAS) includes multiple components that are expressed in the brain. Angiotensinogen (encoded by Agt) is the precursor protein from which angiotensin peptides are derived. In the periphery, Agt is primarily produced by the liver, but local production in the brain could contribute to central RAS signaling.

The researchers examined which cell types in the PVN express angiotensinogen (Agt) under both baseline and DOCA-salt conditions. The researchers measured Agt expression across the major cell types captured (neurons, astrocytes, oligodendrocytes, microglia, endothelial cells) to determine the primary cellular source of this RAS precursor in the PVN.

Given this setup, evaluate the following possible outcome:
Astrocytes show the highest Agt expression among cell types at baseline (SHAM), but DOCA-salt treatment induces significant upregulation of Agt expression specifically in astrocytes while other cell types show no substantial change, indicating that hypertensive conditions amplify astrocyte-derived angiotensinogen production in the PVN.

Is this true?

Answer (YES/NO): NO